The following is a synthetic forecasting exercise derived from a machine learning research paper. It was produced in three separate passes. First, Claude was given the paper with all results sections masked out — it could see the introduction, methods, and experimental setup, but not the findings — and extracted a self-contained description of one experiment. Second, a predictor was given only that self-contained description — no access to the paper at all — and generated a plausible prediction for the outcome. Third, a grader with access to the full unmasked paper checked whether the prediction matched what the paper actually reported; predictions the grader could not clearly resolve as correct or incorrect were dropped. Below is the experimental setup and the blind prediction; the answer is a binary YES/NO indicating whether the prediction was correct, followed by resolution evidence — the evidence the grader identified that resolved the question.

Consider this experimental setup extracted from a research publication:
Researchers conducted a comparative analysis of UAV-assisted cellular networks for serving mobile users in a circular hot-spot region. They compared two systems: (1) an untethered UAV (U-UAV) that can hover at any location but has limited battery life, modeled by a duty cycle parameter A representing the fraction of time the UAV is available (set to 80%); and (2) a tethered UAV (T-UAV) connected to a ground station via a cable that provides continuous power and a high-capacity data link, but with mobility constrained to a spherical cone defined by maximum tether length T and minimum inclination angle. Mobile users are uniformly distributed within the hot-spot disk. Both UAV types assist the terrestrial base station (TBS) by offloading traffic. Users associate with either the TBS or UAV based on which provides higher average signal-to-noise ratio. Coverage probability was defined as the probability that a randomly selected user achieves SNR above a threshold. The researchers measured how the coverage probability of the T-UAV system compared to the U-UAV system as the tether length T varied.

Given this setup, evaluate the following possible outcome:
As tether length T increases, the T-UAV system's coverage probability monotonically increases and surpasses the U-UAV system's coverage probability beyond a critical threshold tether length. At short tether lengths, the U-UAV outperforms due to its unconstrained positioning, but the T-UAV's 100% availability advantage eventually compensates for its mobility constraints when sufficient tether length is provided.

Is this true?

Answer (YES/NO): YES